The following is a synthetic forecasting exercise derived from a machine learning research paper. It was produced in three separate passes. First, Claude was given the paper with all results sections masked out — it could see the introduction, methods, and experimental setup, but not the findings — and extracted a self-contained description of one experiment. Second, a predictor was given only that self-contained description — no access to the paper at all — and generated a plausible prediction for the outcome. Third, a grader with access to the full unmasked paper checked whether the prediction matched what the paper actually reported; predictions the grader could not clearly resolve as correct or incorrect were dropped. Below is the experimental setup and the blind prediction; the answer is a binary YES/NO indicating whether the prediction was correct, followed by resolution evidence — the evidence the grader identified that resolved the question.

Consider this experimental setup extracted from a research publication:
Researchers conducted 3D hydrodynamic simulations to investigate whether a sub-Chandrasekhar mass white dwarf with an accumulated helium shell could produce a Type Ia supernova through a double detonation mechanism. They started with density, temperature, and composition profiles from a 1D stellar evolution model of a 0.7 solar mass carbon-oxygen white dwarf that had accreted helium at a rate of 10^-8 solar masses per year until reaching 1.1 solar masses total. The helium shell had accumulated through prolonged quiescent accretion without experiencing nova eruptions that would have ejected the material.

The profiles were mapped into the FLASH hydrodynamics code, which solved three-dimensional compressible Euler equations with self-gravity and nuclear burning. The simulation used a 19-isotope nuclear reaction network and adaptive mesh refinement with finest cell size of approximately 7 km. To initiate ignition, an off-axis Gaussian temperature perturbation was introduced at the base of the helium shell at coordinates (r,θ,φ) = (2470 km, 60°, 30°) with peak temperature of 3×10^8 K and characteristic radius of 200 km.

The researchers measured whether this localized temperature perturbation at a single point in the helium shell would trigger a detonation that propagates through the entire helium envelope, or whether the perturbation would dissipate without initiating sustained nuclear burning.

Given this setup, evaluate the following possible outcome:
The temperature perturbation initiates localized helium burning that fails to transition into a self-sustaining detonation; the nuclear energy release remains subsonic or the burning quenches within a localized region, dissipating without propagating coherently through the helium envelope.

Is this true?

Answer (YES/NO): NO